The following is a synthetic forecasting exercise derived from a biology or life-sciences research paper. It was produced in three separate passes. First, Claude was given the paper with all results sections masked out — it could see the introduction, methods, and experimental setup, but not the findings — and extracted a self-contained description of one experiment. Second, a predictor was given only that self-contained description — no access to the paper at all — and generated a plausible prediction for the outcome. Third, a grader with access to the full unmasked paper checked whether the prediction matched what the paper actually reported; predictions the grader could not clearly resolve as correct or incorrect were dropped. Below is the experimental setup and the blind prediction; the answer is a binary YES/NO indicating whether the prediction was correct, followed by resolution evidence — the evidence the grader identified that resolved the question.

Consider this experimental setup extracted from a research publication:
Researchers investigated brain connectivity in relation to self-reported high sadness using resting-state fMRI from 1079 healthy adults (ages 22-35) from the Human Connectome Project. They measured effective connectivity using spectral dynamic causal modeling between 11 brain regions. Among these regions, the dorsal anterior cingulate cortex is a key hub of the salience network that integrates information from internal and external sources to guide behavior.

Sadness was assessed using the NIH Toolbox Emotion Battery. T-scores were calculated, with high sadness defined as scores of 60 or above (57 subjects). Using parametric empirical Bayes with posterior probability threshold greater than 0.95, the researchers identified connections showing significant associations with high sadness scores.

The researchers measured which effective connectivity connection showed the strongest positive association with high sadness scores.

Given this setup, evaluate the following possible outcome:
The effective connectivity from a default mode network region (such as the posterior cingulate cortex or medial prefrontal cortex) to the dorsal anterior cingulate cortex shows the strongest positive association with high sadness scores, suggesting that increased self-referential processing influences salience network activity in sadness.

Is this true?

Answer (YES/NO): NO